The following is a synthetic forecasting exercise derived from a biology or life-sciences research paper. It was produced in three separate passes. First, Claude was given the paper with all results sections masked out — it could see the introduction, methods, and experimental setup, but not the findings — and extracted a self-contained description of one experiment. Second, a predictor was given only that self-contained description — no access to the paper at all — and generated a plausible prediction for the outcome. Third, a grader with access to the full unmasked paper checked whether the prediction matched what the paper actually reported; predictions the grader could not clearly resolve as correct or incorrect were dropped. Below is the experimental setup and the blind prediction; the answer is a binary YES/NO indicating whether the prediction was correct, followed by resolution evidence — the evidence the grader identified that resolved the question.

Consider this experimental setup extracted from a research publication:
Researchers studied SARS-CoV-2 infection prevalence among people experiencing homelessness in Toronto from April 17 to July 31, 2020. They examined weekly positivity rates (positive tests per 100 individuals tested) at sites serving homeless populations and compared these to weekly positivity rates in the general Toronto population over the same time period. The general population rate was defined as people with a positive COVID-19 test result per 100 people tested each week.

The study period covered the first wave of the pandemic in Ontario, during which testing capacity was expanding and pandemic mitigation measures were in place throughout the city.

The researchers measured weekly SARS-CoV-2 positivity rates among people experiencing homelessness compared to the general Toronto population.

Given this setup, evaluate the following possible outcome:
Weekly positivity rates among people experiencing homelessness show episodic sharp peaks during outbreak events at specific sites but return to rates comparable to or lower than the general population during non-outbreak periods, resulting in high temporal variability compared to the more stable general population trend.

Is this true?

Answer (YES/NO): NO